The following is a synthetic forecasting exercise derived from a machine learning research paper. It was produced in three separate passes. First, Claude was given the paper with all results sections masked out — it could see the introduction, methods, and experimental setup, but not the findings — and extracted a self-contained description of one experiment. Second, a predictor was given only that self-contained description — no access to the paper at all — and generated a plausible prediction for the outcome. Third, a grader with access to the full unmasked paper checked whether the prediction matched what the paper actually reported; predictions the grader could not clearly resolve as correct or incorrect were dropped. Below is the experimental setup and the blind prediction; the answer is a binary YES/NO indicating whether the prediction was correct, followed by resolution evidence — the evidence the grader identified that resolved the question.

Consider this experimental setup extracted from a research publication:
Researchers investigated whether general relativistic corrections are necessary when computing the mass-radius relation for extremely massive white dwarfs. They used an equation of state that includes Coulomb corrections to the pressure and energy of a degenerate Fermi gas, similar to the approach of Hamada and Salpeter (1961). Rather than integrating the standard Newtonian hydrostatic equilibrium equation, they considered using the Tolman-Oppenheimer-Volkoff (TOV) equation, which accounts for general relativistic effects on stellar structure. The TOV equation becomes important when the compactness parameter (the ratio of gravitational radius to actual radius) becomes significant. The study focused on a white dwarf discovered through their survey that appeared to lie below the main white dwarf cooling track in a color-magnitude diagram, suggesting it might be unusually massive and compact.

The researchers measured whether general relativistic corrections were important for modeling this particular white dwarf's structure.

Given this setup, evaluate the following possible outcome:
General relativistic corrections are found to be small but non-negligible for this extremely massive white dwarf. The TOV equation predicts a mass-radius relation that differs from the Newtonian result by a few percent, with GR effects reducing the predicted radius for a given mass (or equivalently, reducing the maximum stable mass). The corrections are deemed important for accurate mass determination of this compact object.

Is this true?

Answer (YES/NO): NO